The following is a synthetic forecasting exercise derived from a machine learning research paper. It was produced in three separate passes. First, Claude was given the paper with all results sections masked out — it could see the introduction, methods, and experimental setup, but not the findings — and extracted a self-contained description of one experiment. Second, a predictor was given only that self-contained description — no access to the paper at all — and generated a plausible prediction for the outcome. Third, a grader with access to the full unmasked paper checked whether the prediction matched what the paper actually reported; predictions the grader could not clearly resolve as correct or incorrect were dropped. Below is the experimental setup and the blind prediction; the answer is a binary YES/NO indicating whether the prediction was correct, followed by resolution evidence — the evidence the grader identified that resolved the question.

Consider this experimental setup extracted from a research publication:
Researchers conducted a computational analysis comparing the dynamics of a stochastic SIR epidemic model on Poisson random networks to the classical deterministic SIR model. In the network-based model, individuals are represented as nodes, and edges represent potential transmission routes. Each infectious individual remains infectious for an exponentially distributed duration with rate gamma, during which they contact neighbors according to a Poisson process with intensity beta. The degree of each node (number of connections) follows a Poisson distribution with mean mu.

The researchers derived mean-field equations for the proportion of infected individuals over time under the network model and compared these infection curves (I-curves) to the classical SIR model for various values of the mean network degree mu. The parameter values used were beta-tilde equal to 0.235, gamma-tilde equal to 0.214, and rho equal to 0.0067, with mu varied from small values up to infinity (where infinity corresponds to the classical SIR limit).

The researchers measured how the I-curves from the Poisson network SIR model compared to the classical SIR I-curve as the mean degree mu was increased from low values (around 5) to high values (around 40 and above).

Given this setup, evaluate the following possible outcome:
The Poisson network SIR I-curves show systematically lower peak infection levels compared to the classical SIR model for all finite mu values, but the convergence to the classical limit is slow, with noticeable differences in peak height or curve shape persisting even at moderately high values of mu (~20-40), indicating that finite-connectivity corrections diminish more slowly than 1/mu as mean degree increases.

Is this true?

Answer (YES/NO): NO